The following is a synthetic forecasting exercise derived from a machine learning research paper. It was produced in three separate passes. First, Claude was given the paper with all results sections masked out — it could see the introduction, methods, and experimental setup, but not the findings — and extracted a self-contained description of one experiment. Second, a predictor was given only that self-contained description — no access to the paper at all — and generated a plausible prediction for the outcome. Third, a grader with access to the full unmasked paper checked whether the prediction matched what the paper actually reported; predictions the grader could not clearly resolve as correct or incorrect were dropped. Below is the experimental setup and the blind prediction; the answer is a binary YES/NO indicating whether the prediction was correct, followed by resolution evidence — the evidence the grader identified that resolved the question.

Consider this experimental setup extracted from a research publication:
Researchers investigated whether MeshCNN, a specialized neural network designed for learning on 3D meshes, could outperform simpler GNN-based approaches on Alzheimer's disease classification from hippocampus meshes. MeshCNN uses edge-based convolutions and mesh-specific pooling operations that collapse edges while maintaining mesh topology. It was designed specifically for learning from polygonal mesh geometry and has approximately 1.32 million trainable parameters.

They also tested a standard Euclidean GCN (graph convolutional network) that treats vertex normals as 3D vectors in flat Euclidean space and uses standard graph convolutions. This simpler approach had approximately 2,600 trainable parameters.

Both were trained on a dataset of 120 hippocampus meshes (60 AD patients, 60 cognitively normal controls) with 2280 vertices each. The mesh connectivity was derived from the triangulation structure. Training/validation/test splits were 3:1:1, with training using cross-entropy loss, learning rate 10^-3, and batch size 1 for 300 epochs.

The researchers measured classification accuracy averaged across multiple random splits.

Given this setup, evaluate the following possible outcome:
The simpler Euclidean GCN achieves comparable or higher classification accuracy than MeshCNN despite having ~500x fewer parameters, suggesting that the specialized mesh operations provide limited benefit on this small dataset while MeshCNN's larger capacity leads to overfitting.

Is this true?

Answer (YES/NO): YES